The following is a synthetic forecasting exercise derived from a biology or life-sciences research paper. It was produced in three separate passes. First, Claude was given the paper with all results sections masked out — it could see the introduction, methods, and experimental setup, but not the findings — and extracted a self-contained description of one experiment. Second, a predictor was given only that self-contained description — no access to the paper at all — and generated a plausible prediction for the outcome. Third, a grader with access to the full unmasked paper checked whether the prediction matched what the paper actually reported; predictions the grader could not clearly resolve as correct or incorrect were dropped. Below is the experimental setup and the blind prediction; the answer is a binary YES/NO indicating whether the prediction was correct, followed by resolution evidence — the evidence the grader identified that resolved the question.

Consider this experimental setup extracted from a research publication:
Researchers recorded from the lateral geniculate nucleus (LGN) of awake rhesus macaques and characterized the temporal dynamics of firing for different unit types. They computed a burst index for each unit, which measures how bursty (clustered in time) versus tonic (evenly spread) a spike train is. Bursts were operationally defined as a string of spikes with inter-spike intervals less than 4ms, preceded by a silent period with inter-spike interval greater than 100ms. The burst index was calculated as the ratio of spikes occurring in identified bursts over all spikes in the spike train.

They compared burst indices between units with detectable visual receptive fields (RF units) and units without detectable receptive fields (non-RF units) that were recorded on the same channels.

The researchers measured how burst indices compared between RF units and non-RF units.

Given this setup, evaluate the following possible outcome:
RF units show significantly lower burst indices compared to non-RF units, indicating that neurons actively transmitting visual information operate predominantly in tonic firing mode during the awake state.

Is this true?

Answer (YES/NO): NO